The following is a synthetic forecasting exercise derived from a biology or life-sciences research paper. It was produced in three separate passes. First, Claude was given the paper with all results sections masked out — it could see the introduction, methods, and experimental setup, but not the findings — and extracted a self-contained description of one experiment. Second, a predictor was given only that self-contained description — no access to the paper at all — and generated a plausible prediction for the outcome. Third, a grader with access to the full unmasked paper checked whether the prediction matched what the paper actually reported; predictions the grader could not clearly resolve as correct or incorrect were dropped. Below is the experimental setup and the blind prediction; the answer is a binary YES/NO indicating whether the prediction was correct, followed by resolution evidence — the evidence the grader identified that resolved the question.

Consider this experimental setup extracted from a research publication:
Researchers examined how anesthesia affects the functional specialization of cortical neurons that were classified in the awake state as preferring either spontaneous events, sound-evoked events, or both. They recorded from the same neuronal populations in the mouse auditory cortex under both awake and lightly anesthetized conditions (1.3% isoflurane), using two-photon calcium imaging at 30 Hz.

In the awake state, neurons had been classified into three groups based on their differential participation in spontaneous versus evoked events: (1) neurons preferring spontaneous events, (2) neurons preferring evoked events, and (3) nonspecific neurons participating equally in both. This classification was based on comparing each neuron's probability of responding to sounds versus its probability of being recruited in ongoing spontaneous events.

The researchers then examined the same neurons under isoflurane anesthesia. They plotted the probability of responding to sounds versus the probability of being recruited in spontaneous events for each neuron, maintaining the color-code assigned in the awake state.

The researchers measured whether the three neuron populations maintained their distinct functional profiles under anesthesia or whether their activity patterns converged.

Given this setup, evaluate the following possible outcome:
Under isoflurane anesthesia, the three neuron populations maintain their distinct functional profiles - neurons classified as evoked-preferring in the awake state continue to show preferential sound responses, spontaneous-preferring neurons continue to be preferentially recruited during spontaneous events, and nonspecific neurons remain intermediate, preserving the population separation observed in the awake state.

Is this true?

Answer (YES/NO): NO